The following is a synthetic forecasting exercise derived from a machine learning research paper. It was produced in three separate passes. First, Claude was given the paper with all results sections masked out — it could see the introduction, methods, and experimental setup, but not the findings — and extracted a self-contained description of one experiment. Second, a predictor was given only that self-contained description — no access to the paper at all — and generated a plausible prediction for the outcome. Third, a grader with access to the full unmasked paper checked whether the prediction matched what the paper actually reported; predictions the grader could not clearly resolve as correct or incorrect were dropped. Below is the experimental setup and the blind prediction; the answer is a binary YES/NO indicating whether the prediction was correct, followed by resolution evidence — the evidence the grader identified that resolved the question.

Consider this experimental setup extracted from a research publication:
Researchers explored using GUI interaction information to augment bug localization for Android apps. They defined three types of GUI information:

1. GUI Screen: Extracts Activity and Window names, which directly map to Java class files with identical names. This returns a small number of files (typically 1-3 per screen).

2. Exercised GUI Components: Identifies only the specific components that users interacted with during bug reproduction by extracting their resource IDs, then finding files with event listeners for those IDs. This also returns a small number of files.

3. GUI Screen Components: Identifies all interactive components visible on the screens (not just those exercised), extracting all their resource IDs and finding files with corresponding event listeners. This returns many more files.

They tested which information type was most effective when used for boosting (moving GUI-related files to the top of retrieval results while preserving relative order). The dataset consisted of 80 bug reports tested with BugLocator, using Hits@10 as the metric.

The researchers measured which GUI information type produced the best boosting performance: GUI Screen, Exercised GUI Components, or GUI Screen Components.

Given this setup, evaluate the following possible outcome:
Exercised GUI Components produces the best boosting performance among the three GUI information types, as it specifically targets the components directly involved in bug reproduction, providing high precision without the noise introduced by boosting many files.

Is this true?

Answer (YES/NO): NO